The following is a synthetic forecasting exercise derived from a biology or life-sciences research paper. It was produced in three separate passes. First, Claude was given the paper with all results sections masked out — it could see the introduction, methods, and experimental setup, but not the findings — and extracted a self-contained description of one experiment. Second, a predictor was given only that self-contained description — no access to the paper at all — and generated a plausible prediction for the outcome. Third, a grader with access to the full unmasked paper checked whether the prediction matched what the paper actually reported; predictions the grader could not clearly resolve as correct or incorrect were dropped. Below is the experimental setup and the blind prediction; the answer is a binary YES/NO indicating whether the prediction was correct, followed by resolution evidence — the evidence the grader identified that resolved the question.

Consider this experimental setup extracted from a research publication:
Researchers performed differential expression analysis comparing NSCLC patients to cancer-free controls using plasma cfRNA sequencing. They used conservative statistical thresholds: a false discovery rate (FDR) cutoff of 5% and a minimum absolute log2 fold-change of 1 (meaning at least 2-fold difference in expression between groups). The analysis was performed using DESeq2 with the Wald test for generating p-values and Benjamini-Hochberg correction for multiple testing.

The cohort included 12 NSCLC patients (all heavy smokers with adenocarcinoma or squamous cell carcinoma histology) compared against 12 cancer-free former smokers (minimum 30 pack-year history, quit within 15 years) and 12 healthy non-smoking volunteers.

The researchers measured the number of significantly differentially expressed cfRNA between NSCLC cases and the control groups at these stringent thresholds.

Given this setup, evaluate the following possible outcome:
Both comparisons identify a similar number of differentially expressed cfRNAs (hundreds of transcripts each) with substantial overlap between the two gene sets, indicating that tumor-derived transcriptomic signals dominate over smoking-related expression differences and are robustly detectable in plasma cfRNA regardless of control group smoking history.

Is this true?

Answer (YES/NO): NO